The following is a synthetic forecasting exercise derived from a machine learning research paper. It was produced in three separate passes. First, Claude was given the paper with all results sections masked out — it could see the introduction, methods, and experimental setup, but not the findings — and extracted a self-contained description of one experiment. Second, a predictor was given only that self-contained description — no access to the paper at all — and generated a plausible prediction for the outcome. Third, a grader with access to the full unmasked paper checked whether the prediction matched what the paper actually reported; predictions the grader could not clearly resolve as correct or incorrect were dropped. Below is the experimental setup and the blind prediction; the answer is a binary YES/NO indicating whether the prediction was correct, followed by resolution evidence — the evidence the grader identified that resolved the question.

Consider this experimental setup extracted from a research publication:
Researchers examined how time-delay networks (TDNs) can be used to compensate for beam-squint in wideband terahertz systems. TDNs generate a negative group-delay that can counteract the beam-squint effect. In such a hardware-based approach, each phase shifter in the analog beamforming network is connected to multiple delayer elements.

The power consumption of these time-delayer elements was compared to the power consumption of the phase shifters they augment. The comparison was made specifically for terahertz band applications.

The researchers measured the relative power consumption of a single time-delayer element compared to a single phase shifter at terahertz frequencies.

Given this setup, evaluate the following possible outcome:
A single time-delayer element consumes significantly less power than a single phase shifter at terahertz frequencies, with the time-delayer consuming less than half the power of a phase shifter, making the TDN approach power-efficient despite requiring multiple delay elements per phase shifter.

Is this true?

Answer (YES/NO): NO